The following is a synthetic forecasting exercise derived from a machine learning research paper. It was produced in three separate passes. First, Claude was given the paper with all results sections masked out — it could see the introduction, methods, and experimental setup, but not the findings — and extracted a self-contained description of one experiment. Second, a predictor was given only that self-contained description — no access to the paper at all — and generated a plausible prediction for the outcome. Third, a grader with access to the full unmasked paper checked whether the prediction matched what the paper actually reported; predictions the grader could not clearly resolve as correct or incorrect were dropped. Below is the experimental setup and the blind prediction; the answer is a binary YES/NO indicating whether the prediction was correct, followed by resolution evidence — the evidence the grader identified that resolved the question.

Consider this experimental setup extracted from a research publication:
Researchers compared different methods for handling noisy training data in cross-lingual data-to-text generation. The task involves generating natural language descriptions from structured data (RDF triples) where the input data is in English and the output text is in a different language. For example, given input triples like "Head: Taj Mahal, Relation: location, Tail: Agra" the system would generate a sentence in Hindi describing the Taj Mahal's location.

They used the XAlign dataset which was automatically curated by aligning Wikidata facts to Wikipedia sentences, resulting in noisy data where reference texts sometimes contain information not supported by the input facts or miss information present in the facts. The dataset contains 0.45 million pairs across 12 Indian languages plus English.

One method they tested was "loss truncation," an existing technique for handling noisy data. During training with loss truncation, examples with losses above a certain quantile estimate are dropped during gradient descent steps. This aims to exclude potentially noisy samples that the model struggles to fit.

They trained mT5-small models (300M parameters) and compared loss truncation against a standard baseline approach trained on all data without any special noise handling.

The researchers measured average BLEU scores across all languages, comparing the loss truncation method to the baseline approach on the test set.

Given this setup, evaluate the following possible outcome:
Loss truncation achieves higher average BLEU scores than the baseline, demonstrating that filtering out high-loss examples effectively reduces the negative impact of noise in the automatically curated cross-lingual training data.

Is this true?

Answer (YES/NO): NO